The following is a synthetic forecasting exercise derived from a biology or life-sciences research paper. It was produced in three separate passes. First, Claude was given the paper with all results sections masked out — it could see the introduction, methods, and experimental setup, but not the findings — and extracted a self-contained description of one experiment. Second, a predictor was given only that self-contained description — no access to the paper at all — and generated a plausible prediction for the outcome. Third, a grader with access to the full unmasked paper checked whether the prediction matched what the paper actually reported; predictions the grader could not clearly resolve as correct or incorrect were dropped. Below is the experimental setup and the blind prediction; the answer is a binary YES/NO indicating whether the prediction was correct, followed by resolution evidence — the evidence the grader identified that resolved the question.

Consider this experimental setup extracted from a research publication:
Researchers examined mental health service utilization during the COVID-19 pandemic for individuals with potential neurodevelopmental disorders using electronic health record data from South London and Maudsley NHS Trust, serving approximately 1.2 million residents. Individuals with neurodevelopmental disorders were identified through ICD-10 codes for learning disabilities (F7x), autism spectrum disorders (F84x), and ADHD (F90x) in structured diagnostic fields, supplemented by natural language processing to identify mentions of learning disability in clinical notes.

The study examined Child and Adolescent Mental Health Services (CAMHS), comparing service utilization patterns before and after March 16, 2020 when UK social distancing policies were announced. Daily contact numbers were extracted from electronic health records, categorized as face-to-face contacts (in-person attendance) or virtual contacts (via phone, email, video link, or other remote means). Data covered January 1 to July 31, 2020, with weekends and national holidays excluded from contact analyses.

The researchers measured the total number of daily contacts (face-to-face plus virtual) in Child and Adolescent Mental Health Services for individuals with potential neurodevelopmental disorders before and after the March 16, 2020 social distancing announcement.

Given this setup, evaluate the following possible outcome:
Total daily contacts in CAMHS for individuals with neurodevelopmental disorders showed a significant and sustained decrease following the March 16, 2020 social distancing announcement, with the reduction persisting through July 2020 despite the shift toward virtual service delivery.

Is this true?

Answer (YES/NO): NO